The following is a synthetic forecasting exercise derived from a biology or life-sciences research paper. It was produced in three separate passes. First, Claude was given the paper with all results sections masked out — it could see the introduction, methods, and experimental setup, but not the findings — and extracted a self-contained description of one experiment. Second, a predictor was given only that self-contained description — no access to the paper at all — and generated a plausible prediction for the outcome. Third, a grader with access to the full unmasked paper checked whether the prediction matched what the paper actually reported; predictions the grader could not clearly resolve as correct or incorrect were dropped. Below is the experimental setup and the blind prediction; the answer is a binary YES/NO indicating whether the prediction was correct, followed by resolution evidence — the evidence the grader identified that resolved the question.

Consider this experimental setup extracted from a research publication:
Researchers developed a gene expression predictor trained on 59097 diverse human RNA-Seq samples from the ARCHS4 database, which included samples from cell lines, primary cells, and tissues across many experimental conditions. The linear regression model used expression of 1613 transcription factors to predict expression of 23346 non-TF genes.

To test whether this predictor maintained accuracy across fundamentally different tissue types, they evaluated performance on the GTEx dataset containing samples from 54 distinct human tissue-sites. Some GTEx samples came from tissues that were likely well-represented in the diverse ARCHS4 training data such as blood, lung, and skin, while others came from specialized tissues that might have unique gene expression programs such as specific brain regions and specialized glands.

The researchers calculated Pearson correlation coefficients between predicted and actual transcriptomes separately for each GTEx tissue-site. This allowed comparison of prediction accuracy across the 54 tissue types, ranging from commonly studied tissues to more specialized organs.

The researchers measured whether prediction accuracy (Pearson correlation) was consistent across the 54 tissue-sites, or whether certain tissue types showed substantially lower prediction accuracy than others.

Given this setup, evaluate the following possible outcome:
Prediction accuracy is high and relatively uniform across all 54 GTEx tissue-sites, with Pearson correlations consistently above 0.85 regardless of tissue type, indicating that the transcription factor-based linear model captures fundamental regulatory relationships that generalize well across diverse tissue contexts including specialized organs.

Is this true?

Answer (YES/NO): YES